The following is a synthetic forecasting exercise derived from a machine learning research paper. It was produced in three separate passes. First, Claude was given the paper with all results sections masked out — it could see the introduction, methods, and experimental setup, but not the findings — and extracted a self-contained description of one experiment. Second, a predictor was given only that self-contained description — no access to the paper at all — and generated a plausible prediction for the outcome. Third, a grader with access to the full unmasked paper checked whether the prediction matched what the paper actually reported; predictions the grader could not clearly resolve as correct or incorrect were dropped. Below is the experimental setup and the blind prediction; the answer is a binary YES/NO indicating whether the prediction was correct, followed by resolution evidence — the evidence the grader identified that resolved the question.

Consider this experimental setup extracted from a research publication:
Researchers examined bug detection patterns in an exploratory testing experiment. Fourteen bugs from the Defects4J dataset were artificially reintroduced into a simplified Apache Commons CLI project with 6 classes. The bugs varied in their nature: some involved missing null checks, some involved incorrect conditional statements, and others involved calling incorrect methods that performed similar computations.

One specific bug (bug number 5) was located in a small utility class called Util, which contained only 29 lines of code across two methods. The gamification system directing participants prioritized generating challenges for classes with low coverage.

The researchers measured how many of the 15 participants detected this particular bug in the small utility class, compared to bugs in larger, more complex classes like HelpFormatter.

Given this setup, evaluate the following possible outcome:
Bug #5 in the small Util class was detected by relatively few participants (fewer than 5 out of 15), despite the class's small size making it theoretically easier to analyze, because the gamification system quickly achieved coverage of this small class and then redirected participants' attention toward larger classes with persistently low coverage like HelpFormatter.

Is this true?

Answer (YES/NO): NO